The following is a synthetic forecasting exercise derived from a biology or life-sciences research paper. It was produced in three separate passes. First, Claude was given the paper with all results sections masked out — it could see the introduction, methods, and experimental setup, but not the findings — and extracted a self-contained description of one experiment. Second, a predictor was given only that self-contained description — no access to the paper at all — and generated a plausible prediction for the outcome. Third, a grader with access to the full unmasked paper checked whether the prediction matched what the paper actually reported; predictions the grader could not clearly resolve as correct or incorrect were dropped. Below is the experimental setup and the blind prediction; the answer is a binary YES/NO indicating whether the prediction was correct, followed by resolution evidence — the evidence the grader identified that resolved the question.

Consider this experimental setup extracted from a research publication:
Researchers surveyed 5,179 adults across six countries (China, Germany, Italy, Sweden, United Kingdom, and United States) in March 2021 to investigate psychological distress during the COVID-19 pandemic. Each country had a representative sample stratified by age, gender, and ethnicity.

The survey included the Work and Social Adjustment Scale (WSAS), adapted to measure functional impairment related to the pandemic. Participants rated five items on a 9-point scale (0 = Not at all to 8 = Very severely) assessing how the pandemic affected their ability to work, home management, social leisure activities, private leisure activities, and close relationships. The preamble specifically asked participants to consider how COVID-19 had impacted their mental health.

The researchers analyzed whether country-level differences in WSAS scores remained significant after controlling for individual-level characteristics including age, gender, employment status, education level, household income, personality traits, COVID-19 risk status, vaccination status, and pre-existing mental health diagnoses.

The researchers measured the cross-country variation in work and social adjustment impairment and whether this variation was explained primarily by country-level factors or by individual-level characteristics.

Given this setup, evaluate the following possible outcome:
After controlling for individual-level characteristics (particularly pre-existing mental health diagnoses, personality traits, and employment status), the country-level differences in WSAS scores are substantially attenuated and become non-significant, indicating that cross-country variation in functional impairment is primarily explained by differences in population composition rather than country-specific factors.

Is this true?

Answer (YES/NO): NO